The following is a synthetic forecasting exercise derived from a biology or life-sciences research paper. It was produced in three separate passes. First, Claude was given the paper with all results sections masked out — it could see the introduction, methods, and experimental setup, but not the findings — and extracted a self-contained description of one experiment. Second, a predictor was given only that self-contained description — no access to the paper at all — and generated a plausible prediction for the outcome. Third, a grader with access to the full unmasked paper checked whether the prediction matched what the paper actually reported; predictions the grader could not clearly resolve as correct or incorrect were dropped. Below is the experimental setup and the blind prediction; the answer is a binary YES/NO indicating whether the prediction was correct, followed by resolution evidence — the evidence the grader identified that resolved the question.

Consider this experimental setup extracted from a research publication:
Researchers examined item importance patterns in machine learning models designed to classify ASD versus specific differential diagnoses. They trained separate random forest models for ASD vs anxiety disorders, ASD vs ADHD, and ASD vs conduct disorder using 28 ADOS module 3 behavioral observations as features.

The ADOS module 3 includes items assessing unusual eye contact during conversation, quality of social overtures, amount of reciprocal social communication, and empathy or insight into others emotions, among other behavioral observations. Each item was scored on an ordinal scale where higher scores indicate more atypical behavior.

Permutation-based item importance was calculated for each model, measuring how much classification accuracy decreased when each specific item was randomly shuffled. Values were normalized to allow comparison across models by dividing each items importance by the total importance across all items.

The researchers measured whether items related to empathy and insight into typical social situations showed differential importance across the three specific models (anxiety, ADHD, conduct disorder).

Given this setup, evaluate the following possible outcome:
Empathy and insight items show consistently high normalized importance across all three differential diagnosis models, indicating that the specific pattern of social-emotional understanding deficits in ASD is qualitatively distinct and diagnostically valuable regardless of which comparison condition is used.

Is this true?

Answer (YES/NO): NO